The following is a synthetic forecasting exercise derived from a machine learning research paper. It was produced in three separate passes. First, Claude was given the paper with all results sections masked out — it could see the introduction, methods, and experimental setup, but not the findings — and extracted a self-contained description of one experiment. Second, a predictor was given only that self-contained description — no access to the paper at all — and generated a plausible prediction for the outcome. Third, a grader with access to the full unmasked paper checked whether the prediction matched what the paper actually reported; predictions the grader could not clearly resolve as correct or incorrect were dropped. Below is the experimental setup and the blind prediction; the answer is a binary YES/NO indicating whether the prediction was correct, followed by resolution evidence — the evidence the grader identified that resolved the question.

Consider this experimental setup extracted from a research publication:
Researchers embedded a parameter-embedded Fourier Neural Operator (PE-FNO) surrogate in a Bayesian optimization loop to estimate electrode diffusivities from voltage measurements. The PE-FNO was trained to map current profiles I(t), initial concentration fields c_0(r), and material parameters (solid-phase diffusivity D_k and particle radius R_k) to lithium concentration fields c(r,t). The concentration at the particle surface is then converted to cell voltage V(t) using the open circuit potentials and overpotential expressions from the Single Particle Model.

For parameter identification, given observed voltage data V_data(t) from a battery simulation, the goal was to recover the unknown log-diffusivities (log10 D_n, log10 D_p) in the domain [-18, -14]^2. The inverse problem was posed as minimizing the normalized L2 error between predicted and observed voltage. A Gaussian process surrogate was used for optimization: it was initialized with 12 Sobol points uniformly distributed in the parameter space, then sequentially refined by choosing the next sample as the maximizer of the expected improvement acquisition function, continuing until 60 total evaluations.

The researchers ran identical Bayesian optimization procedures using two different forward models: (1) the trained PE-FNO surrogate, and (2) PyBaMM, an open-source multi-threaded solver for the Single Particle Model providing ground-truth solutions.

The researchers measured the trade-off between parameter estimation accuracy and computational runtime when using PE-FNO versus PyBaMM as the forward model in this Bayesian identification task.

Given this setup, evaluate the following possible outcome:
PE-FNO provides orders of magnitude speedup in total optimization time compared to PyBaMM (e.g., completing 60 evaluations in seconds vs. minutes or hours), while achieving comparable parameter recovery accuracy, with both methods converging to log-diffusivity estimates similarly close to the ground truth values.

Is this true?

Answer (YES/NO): NO